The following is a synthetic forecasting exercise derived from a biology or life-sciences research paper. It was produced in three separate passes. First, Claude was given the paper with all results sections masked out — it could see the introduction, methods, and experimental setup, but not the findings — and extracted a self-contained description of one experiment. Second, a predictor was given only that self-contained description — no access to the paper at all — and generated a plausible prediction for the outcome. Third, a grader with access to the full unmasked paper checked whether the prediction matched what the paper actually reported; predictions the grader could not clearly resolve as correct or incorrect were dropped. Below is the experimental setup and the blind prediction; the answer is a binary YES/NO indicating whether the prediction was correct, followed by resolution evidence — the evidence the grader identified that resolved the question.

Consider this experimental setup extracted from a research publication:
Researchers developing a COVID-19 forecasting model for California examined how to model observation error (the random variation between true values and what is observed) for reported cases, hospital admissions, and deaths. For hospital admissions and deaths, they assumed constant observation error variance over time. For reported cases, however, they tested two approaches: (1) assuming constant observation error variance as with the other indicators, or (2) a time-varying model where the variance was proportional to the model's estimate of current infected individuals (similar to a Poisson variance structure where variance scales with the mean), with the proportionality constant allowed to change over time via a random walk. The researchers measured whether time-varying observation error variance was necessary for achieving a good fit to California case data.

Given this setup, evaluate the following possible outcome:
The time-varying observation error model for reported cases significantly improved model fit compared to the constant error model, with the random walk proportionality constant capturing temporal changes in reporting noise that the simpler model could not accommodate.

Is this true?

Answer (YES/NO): YES